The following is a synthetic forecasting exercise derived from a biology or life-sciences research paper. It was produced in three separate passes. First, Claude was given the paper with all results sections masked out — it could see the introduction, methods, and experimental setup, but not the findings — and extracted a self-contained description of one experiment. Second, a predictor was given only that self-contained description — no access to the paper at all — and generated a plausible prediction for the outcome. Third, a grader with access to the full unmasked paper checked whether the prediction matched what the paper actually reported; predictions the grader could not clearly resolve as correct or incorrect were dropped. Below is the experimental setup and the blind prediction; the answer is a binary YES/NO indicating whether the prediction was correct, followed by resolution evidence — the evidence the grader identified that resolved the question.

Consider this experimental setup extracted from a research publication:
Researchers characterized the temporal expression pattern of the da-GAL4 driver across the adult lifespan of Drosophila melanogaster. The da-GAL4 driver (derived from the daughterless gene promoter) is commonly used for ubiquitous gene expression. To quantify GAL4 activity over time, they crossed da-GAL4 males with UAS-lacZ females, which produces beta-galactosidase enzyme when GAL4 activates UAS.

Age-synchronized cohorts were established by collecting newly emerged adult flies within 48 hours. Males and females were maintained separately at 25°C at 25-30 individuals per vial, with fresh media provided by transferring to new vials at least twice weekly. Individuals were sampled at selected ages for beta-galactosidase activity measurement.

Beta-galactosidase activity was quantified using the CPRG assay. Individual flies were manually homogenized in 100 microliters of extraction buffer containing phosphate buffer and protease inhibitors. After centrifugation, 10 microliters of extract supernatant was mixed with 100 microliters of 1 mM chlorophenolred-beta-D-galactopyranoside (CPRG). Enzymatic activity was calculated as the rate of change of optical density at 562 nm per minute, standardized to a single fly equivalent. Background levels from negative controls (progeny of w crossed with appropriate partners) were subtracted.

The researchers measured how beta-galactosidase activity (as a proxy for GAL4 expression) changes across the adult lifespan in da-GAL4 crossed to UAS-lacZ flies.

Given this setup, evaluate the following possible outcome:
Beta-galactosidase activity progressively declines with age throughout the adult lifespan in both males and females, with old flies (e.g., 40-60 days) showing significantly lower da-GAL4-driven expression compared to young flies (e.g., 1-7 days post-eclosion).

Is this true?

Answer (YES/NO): NO